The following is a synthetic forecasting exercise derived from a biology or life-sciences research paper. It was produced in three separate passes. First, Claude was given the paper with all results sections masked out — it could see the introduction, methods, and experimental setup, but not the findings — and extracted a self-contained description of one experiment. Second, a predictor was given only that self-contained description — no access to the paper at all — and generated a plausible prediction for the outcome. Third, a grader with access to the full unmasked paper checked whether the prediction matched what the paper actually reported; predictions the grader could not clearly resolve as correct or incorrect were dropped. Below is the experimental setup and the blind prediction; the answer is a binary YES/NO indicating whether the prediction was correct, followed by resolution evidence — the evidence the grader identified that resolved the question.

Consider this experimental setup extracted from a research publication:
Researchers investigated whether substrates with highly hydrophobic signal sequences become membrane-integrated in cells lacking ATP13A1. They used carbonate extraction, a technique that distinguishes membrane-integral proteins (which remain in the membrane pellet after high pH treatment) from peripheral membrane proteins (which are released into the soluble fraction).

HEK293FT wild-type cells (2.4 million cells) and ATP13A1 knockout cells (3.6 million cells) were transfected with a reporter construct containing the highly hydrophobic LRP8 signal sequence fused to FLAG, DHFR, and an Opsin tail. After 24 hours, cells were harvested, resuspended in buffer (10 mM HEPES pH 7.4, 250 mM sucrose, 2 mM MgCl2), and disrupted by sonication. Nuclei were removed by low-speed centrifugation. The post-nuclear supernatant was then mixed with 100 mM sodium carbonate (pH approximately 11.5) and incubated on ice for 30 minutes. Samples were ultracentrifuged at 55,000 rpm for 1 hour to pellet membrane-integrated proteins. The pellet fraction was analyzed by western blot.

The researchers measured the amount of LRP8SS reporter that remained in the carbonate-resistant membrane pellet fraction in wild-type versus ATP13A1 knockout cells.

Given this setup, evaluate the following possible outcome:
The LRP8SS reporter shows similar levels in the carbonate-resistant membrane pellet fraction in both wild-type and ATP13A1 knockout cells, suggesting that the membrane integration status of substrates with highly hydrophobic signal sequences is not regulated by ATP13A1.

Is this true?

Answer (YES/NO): NO